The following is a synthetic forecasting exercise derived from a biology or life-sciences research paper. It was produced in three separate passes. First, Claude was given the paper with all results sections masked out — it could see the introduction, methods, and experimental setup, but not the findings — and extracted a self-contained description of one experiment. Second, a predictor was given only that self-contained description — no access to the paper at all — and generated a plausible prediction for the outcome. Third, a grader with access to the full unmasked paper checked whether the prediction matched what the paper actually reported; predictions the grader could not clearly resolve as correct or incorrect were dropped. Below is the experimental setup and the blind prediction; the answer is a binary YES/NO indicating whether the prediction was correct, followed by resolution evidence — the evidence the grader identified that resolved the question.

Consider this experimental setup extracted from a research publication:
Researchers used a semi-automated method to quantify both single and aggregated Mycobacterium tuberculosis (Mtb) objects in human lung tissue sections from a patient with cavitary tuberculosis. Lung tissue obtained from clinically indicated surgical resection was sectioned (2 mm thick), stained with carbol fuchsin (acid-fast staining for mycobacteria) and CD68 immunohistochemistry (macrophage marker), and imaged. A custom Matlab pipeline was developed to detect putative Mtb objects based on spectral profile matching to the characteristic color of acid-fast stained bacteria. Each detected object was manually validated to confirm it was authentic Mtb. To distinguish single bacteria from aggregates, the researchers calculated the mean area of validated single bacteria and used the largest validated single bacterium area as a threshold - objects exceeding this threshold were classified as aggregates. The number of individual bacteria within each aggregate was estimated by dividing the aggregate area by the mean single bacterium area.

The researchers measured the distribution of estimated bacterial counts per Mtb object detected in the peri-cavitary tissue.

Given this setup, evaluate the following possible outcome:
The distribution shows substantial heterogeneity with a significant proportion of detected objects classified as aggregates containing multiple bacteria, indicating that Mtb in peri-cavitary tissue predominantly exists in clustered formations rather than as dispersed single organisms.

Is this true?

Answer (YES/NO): NO